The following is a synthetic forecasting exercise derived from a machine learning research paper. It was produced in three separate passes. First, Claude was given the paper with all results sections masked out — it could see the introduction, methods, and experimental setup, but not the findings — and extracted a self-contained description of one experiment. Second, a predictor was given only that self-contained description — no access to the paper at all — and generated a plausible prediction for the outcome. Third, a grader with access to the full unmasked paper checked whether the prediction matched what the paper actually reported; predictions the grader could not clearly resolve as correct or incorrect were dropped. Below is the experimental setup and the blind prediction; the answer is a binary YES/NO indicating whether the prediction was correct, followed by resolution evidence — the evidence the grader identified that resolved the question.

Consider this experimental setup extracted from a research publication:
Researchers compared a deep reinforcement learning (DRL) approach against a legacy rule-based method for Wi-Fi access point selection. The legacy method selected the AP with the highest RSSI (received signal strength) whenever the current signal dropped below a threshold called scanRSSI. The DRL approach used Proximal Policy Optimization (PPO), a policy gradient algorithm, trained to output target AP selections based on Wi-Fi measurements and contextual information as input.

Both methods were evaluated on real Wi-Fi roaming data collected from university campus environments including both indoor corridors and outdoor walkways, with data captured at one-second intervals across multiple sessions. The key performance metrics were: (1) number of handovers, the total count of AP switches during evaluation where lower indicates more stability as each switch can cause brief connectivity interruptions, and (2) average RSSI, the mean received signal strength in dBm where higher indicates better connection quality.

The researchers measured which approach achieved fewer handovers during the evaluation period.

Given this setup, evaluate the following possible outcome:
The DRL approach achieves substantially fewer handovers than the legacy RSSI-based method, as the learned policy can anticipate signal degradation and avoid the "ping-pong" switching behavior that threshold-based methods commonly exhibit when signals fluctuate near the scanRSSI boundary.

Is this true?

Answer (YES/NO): NO